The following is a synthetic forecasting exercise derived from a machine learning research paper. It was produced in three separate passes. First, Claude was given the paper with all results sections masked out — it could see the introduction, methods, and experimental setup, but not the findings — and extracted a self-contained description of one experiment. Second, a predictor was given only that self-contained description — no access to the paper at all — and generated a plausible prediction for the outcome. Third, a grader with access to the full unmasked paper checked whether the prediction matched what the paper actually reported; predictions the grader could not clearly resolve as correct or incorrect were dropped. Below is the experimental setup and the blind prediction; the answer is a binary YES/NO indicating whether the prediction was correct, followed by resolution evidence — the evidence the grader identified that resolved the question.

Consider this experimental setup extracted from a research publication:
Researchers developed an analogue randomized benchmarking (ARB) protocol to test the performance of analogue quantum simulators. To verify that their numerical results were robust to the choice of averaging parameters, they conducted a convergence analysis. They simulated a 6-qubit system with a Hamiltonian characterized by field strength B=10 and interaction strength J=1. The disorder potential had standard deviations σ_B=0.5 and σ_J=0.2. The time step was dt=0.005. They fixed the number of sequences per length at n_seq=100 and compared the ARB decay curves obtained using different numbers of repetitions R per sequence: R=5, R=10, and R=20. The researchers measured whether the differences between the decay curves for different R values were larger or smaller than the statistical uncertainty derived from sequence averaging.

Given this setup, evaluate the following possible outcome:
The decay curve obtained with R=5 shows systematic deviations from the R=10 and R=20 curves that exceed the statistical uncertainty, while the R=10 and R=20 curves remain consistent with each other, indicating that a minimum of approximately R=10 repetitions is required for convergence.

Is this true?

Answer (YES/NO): NO